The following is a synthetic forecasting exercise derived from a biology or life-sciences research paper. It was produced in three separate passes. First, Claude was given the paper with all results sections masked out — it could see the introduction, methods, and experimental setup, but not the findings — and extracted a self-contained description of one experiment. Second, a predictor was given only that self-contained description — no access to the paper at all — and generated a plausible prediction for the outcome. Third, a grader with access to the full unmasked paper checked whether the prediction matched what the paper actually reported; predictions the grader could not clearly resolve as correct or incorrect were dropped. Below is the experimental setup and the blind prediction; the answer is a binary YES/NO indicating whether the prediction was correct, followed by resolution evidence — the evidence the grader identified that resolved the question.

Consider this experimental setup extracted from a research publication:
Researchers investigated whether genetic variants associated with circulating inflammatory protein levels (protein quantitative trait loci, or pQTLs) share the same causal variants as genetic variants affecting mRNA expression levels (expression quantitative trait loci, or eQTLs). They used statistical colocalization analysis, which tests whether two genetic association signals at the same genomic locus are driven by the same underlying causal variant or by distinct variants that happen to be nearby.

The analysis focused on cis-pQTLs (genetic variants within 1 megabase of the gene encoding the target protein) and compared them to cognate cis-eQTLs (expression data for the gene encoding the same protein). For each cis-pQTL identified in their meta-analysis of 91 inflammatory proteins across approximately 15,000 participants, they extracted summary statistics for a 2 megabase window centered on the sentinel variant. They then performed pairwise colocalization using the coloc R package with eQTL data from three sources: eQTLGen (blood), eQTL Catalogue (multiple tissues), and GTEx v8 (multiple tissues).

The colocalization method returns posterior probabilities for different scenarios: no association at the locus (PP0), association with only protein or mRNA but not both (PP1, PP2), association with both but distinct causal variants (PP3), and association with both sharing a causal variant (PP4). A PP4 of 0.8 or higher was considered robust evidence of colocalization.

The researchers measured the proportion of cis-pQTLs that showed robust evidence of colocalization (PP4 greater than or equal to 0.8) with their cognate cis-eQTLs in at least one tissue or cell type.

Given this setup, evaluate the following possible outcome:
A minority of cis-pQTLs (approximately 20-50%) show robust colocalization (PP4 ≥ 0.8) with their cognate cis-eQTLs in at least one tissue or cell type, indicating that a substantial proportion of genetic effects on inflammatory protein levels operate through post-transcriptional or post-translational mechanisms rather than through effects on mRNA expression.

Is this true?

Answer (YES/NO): NO